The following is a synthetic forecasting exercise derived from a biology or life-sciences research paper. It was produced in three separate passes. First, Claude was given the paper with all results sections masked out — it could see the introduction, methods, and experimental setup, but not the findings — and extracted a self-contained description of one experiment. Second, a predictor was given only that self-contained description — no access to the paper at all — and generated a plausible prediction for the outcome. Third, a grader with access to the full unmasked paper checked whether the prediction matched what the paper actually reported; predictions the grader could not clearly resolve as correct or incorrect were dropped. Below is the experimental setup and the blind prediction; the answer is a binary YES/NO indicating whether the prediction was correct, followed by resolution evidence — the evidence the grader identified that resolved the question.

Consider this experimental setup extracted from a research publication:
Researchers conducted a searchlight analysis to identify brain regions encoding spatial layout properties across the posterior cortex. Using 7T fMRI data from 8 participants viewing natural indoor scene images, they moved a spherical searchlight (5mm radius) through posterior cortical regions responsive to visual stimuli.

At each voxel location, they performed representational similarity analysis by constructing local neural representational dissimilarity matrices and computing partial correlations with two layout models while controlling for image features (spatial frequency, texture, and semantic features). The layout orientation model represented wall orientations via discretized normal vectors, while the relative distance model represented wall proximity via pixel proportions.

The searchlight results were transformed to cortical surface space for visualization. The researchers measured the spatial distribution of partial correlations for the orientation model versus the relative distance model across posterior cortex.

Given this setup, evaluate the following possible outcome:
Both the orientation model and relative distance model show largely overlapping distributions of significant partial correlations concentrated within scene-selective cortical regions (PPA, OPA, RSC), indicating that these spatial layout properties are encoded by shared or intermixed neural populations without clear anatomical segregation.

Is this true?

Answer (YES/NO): NO